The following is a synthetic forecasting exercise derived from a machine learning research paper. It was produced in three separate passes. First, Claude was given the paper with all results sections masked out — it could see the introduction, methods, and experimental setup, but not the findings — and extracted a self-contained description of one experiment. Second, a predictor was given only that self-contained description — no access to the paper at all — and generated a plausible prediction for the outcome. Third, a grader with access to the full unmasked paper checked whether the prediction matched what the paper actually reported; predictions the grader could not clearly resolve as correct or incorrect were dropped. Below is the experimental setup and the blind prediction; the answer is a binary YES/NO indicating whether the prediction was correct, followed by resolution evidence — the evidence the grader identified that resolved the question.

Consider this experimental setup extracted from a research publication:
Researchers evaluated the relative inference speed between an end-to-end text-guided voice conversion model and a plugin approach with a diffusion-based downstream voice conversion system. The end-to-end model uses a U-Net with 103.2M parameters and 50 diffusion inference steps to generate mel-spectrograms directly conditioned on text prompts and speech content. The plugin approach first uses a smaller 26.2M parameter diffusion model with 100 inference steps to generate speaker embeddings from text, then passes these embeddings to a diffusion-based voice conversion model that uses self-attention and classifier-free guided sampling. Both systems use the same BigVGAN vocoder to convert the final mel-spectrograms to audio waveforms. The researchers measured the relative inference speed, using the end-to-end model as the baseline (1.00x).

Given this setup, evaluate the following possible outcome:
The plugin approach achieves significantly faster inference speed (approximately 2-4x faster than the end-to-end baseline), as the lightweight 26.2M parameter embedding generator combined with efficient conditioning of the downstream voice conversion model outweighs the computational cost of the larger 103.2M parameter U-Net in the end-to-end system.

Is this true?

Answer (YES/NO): NO